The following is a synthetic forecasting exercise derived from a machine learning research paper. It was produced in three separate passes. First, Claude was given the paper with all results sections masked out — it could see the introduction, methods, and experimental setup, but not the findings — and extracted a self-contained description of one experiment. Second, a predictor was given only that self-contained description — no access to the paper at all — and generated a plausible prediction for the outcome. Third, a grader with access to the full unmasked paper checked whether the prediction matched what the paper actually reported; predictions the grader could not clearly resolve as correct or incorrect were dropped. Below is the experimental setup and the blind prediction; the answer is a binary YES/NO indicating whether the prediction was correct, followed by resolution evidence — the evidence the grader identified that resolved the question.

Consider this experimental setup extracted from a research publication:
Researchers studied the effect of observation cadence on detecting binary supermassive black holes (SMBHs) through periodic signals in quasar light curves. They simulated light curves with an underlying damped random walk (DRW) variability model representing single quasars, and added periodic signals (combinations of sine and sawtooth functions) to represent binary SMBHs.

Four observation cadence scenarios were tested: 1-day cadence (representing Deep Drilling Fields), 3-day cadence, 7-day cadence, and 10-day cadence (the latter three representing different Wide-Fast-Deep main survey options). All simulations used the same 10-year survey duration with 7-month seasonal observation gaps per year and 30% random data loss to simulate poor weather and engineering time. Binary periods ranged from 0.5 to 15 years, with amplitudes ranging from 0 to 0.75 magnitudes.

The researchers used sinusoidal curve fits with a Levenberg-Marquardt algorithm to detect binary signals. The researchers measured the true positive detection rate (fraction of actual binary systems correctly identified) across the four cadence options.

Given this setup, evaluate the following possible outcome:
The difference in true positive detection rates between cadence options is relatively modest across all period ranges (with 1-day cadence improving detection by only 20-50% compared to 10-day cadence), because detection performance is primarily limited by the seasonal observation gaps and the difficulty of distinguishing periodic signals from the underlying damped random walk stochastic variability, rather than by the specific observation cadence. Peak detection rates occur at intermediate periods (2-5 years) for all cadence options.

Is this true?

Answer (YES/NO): NO